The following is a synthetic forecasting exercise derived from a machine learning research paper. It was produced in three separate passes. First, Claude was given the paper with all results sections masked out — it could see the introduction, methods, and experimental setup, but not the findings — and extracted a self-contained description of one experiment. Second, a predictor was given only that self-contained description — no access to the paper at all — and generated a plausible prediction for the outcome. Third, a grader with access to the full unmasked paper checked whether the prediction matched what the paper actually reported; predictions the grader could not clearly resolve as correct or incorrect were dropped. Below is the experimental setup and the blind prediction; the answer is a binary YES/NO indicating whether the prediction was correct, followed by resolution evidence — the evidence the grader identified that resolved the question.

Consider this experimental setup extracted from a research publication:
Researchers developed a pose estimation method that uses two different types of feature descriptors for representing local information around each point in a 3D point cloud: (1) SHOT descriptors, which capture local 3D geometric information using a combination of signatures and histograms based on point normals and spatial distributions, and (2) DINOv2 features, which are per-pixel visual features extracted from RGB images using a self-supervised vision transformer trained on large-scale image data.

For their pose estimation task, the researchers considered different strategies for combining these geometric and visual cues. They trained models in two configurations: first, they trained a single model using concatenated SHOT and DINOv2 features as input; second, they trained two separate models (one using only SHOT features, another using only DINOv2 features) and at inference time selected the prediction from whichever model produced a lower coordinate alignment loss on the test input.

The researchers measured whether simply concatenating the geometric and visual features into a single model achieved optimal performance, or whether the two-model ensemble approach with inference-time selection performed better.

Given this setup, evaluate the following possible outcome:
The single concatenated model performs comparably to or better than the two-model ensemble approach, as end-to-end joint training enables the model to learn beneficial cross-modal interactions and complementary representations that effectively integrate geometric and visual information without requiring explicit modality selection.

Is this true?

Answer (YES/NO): NO